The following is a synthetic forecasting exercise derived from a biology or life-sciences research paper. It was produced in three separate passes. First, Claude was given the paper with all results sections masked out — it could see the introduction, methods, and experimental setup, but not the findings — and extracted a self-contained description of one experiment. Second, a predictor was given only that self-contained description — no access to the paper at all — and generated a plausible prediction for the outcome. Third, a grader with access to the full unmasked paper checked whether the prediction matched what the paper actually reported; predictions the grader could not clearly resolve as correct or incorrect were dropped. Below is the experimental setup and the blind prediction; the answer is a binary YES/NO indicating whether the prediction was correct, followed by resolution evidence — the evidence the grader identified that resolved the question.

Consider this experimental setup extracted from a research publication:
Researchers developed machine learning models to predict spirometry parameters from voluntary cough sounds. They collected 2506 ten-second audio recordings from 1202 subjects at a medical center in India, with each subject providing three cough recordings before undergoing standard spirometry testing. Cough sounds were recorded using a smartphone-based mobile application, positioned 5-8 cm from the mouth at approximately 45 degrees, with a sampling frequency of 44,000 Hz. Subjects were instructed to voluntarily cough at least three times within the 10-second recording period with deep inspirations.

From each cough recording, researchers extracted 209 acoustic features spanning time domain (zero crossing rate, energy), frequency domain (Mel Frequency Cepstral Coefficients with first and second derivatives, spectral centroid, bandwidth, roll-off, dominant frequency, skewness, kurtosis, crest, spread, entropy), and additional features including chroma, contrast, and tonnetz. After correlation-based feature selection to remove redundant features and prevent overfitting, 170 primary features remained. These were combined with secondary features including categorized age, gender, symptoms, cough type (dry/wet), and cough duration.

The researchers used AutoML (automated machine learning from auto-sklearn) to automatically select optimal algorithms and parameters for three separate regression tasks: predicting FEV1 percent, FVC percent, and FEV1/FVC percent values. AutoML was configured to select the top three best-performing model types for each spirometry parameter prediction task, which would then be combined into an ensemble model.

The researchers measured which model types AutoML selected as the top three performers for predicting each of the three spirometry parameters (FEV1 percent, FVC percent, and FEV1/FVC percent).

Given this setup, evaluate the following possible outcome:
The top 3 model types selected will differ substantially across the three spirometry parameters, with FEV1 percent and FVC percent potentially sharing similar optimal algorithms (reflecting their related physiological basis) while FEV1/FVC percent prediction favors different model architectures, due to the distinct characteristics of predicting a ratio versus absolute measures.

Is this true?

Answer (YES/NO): NO